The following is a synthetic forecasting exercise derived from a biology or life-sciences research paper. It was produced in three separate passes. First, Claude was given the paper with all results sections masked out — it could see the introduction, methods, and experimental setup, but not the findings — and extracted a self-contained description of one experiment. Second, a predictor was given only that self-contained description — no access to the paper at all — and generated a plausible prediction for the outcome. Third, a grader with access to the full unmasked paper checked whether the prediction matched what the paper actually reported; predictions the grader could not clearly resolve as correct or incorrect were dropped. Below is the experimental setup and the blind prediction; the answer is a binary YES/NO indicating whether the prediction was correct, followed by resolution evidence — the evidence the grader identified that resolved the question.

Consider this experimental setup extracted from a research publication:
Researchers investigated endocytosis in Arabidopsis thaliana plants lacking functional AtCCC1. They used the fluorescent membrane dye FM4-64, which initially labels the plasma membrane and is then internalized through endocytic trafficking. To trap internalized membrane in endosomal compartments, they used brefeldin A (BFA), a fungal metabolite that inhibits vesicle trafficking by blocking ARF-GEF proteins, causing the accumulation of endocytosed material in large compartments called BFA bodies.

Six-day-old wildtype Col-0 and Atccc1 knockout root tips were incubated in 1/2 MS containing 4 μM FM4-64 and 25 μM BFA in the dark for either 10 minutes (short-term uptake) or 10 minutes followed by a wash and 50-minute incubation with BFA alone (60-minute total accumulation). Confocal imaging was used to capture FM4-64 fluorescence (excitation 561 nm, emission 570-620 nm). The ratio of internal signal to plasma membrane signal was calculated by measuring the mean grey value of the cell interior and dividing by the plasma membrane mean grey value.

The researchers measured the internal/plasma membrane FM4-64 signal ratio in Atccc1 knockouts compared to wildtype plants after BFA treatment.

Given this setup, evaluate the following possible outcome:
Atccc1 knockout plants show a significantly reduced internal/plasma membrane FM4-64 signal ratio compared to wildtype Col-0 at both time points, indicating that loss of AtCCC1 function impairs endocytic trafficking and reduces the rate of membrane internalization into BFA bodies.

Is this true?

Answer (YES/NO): YES